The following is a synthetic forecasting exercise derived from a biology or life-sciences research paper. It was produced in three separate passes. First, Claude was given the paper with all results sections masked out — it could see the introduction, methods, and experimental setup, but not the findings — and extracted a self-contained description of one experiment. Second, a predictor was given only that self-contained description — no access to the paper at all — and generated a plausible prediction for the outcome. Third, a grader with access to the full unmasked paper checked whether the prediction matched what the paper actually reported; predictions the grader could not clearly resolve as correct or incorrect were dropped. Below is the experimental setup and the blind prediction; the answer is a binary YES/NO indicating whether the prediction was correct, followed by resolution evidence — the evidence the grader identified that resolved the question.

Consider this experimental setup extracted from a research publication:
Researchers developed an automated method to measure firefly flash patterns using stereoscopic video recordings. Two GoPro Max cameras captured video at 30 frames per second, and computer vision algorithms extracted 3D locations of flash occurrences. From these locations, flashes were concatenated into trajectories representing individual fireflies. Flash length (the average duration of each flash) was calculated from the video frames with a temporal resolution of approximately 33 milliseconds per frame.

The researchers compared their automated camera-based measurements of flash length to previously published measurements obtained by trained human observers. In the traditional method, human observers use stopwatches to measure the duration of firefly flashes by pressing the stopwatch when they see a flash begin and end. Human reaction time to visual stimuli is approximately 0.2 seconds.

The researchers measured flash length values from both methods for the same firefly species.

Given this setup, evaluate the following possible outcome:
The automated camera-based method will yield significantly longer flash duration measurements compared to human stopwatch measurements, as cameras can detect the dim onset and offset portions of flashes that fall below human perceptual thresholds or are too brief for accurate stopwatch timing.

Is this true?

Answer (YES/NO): NO